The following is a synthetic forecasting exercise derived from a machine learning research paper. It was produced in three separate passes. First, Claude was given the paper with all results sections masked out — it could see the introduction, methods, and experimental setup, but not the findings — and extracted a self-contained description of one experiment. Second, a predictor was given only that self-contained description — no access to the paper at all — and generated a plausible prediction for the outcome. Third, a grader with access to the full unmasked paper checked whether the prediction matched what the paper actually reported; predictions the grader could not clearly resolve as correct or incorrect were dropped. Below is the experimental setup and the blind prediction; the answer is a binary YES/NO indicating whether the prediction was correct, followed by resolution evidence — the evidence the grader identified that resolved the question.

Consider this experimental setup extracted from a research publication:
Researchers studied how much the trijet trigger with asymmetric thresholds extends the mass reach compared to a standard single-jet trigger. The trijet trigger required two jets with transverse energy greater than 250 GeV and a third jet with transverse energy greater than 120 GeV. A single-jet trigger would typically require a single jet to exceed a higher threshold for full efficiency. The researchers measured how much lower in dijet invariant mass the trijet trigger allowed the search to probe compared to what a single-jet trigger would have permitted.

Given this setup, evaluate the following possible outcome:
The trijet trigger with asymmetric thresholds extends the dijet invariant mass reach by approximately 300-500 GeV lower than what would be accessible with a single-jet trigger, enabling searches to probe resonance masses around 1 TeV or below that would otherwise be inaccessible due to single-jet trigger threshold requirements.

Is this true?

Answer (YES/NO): NO